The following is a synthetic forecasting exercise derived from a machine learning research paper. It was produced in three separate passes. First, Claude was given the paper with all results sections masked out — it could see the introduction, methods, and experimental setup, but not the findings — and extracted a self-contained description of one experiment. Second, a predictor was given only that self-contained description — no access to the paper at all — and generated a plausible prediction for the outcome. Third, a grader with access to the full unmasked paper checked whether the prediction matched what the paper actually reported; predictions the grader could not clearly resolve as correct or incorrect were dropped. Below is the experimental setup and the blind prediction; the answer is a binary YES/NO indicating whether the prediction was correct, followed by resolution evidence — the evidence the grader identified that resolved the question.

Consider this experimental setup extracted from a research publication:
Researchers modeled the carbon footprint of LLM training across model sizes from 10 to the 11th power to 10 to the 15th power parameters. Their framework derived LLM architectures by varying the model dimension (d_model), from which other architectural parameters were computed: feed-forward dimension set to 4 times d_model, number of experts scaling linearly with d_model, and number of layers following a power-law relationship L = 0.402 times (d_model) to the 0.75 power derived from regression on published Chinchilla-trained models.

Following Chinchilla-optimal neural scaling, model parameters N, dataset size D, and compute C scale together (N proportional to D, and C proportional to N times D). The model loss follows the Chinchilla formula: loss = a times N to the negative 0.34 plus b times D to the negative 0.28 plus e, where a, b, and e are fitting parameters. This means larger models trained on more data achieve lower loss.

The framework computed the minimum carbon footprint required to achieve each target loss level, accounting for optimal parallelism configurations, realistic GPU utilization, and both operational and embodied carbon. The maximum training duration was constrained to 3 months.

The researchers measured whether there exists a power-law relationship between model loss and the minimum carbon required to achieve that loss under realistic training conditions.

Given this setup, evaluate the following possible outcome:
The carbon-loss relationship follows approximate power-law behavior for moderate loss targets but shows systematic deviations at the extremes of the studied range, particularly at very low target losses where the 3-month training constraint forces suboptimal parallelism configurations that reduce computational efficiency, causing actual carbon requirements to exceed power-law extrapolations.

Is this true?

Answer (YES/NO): NO